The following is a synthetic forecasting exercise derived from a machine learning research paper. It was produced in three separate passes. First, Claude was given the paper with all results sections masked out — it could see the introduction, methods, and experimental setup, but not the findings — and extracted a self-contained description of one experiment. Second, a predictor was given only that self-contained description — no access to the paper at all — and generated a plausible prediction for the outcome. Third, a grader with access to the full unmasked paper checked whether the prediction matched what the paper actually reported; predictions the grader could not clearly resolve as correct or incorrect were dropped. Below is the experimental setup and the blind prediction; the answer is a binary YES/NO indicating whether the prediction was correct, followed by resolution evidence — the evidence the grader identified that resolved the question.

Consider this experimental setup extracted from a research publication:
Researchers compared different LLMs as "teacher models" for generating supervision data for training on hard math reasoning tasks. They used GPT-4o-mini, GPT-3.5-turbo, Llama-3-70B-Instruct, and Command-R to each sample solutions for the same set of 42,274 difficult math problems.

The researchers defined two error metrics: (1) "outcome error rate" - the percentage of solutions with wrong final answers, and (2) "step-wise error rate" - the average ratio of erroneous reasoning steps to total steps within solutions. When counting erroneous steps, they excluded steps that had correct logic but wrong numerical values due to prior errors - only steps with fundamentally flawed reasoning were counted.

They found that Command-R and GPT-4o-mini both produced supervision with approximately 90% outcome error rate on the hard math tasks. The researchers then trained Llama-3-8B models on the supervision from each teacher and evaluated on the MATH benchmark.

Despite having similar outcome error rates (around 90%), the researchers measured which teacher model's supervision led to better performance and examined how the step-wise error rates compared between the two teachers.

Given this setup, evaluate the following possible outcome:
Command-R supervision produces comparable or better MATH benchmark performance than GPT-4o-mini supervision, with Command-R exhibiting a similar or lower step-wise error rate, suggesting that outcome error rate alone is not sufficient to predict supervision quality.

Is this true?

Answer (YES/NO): NO